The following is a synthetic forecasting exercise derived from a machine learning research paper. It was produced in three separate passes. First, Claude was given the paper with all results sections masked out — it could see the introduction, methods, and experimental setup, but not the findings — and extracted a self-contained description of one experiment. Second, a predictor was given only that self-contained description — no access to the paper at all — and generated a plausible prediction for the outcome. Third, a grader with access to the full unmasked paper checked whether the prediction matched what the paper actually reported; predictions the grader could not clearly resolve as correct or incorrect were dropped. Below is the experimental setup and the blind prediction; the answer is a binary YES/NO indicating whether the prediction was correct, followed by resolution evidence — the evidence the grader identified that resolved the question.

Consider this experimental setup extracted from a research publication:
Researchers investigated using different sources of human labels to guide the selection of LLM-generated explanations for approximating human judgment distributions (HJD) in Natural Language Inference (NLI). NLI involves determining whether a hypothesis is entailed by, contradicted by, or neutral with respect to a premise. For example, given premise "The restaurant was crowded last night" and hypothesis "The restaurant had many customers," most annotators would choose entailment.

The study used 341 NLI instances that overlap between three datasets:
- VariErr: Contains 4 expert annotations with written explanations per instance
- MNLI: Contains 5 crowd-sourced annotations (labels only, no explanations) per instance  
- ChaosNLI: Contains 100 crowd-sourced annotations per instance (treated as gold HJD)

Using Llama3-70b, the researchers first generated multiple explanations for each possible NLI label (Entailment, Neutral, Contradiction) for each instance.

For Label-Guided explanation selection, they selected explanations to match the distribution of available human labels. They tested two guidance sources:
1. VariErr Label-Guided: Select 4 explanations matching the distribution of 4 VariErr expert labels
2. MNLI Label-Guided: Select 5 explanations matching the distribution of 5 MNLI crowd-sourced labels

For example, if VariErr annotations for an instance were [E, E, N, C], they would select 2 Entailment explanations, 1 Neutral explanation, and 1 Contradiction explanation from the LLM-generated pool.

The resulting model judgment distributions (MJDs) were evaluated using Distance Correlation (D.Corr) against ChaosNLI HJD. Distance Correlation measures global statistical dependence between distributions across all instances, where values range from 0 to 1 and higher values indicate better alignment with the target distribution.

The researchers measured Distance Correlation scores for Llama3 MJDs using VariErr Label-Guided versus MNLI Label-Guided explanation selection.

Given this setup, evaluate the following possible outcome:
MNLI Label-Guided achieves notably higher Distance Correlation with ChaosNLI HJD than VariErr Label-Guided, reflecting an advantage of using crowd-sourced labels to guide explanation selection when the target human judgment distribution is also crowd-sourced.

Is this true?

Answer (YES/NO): YES